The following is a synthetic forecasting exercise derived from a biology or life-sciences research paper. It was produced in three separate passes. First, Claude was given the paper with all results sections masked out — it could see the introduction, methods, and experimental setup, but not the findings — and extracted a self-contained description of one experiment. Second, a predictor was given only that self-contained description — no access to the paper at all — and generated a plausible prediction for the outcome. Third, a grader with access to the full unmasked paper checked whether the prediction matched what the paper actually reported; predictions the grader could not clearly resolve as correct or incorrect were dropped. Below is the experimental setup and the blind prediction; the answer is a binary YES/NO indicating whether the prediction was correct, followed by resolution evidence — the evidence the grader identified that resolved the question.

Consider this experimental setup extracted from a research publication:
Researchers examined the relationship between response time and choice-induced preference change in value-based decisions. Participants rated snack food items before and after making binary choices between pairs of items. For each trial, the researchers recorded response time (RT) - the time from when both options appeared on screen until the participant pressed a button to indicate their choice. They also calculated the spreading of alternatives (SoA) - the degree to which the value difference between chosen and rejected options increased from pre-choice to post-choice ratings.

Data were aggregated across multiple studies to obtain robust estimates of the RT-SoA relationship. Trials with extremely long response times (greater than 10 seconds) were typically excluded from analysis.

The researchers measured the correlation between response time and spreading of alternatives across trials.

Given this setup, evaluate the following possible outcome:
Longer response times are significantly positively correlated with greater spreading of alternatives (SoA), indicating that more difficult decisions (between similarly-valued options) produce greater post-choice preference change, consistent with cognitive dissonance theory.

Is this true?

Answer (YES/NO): NO